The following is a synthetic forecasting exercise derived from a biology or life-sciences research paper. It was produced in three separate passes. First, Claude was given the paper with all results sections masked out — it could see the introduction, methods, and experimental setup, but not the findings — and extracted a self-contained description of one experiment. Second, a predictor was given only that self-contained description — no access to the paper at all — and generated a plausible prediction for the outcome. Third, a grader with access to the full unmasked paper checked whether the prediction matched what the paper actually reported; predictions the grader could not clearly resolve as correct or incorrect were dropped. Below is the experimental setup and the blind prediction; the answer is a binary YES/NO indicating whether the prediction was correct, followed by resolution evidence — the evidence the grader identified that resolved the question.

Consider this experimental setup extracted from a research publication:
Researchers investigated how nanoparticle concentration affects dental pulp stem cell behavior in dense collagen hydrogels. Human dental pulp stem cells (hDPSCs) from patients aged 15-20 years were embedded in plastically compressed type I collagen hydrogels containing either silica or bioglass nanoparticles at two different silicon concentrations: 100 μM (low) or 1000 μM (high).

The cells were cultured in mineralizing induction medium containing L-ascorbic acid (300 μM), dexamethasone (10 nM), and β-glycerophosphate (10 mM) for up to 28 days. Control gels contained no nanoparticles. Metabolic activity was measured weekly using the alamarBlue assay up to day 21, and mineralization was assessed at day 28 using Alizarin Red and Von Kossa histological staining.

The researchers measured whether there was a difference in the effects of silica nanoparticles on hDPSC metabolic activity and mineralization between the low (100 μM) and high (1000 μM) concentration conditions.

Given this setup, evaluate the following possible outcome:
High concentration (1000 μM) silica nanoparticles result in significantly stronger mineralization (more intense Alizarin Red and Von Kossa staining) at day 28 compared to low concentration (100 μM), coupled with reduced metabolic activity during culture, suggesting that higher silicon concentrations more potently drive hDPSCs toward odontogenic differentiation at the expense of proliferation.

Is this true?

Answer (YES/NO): NO